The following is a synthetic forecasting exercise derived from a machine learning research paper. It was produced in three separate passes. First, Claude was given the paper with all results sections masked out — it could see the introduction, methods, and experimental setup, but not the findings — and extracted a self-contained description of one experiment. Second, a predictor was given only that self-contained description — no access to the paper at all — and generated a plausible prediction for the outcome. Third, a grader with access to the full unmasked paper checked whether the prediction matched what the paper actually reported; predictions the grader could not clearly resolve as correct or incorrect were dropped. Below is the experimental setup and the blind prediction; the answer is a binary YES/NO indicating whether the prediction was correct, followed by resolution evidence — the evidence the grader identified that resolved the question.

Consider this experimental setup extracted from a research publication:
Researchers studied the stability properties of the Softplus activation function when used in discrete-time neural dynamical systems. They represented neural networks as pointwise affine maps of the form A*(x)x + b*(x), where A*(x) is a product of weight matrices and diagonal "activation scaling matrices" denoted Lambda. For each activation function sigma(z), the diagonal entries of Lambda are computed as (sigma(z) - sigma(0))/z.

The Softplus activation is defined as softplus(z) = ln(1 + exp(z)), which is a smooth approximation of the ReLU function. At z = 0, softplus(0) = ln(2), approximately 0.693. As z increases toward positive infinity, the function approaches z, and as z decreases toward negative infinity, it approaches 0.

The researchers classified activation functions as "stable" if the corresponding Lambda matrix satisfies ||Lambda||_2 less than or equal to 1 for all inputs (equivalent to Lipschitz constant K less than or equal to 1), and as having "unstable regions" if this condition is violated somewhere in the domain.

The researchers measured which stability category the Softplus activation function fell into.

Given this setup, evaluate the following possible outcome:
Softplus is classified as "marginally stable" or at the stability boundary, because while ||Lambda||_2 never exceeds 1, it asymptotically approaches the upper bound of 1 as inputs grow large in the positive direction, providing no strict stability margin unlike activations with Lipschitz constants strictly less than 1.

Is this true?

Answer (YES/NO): NO